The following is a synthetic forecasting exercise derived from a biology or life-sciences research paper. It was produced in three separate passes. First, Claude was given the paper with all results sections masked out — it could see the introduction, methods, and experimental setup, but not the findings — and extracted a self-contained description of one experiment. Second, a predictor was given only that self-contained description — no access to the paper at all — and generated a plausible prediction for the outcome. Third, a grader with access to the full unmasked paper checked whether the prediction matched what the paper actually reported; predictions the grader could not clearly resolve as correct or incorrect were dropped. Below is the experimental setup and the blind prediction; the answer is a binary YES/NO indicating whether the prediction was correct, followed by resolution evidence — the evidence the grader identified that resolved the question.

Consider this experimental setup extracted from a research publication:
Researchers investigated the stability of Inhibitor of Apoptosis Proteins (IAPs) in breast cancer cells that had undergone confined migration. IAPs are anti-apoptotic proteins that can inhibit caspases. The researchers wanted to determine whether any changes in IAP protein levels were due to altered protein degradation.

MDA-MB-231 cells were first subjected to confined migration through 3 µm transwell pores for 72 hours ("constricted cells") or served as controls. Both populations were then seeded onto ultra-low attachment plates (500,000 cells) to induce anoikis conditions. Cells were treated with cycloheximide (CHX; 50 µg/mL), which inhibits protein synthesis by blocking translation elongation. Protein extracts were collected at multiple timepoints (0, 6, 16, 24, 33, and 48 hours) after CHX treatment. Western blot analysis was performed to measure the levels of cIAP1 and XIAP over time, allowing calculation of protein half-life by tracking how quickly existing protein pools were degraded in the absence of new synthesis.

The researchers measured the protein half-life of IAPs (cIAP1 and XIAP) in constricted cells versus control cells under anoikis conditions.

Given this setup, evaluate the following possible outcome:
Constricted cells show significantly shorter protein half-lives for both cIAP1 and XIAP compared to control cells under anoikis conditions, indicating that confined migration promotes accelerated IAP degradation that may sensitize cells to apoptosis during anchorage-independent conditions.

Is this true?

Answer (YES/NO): NO